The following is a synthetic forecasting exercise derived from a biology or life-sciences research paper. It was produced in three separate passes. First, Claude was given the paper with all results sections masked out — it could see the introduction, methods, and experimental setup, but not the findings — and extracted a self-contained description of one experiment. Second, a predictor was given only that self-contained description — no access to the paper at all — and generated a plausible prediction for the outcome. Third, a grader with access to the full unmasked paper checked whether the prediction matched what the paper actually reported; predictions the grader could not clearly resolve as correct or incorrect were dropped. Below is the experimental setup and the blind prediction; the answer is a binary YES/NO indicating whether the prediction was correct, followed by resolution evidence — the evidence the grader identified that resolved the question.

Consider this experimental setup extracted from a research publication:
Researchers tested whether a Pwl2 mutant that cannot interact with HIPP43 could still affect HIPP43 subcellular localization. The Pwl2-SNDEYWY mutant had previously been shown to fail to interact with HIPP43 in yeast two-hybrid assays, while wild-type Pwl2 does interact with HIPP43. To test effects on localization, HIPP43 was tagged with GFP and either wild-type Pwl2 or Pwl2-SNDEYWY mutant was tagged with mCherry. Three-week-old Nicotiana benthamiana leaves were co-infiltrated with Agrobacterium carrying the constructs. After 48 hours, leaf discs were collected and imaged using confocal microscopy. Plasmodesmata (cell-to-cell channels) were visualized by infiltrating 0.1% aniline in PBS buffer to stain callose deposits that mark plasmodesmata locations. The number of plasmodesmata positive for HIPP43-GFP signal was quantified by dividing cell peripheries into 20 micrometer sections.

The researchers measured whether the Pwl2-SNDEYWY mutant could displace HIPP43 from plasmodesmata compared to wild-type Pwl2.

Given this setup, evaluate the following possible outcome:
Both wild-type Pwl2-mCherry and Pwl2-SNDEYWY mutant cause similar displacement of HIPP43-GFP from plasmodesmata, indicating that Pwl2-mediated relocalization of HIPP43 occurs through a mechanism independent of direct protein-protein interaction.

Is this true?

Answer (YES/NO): NO